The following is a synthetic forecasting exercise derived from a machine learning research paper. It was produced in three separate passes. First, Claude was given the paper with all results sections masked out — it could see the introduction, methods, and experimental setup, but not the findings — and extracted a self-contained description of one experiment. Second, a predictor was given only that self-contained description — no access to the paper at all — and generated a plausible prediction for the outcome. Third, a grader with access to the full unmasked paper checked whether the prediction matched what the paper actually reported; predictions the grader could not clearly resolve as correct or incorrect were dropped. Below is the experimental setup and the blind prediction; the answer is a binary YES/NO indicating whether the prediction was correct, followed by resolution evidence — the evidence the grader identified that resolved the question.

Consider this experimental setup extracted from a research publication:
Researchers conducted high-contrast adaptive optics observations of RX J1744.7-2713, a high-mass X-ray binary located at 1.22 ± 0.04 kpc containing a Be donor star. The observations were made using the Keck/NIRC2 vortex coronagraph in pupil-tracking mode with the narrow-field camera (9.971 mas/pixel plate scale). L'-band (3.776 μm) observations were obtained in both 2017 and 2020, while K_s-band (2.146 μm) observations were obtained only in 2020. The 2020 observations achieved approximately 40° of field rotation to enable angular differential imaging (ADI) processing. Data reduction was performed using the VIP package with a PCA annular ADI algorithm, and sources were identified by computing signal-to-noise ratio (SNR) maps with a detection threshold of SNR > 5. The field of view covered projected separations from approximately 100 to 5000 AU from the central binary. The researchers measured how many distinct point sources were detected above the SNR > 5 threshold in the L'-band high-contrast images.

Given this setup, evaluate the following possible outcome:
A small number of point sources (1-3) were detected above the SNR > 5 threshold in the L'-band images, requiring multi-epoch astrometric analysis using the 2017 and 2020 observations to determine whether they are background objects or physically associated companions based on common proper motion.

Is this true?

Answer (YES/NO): NO